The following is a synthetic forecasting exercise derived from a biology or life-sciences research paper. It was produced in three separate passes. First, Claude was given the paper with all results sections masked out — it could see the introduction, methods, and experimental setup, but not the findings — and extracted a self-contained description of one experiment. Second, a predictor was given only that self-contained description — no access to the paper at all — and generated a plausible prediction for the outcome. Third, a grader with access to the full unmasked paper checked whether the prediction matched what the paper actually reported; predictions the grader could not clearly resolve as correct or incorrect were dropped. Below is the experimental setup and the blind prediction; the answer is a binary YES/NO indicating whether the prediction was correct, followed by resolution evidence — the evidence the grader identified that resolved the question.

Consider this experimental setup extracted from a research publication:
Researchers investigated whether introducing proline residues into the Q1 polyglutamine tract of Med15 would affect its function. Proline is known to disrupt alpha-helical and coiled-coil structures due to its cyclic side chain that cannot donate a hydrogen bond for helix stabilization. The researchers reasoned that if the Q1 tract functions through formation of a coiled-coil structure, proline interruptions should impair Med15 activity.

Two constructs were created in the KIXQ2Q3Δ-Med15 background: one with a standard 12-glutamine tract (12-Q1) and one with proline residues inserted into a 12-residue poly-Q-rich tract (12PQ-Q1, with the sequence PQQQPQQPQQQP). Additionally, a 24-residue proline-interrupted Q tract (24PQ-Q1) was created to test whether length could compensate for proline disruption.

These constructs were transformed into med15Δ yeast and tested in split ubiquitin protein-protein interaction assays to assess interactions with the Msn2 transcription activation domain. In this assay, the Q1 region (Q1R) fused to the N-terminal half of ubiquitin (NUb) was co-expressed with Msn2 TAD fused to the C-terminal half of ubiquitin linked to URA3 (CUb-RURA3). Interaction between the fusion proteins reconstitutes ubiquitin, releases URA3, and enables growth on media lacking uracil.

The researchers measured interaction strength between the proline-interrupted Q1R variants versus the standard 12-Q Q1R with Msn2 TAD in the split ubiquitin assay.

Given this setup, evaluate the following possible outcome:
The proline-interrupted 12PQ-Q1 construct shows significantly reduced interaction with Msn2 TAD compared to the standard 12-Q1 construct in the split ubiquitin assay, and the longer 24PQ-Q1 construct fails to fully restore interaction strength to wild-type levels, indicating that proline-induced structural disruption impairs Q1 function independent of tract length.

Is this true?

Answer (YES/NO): NO